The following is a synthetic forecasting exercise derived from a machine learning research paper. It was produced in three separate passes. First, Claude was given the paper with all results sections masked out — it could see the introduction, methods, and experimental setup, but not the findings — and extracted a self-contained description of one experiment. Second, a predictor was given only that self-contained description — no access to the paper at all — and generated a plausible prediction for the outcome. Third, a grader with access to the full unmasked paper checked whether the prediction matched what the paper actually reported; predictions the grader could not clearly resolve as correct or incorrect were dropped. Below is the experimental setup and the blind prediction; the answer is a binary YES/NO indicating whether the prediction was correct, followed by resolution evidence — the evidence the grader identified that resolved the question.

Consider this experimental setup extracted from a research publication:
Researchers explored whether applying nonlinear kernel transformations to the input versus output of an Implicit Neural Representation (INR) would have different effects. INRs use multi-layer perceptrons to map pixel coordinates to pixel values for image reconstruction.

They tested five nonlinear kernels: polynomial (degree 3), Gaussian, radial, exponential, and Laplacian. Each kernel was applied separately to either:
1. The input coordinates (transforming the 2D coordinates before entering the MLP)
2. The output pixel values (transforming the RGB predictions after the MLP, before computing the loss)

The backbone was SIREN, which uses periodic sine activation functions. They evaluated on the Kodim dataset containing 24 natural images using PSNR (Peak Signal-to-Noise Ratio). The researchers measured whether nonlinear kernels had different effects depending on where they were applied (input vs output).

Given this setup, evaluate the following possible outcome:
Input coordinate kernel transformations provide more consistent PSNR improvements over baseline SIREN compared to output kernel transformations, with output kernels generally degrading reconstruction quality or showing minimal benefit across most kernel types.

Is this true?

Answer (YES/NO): NO